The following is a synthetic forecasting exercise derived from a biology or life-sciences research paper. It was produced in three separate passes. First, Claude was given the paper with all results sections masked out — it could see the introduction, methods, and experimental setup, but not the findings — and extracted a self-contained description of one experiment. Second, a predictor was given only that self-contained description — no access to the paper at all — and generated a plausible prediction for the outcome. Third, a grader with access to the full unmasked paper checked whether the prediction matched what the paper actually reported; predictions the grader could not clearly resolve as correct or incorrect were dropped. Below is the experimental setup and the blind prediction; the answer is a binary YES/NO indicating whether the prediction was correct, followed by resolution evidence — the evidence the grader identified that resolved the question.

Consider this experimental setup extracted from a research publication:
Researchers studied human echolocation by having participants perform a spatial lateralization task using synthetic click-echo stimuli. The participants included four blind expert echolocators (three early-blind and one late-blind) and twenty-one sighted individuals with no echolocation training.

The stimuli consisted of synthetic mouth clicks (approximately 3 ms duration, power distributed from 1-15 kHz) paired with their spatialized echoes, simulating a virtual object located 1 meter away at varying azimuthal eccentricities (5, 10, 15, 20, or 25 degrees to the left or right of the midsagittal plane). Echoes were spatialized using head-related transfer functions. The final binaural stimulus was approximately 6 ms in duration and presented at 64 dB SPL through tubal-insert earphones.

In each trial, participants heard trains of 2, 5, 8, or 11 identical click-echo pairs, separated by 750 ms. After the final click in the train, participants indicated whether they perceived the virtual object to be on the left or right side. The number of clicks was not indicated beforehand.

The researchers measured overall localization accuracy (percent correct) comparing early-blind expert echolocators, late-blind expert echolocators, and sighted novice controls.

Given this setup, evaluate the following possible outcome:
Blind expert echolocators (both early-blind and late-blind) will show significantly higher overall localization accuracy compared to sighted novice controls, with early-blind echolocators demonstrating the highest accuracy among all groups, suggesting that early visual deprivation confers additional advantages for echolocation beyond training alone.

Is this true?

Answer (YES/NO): NO